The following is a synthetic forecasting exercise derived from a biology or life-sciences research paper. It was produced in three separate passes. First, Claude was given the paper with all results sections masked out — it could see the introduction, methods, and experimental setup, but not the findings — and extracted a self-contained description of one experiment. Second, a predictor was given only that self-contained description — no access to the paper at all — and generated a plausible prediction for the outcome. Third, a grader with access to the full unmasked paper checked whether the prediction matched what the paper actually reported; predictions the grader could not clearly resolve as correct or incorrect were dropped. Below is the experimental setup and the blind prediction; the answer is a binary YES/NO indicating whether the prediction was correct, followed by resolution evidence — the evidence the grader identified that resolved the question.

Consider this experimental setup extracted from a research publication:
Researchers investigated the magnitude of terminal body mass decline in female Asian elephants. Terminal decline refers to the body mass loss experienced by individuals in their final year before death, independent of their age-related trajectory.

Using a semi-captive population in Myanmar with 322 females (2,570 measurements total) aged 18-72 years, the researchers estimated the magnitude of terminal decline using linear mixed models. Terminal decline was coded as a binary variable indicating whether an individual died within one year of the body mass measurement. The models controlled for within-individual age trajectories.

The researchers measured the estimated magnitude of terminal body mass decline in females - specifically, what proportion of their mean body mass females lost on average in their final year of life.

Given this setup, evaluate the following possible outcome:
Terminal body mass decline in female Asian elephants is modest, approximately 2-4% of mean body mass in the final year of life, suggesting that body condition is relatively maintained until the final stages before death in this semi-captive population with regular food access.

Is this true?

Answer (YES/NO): NO